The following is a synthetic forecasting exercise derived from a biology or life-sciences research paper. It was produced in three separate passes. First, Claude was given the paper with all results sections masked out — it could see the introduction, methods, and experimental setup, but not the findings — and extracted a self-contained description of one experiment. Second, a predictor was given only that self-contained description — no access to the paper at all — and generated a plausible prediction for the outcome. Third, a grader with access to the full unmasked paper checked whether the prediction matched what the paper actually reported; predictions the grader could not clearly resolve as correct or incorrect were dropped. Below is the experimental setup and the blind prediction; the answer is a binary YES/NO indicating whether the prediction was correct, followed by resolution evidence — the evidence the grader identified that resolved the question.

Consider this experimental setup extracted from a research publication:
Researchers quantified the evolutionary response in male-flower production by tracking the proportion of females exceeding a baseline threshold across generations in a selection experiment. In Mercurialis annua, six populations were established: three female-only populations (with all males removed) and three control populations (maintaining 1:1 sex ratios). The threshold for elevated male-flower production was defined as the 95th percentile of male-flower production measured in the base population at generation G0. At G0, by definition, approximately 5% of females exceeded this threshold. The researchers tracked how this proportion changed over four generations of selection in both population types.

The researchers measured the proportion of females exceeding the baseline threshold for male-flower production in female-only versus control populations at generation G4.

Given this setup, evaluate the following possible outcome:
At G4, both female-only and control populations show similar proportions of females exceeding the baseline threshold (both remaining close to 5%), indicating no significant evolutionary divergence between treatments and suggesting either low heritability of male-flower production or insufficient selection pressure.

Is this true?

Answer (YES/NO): NO